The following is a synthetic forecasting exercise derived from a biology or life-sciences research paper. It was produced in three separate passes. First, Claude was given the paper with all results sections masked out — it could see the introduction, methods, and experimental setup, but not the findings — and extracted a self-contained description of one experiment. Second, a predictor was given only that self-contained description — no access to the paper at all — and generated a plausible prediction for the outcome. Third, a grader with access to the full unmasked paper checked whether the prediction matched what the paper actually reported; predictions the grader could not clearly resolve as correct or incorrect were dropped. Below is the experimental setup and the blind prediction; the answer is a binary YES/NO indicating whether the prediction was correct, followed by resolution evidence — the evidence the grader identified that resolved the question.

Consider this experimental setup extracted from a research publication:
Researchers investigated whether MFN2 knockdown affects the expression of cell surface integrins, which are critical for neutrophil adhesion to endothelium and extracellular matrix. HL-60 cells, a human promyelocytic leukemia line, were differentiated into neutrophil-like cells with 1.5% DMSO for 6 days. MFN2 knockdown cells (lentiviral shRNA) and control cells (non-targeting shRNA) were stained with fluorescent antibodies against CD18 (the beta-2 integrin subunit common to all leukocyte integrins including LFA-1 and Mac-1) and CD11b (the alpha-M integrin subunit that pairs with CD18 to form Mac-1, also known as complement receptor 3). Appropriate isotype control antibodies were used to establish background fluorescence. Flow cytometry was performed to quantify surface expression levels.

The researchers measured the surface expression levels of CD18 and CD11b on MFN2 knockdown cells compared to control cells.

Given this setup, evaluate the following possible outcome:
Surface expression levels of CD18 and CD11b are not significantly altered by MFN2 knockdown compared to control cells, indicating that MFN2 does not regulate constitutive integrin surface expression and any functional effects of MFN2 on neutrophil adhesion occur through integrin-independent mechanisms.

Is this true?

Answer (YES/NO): YES